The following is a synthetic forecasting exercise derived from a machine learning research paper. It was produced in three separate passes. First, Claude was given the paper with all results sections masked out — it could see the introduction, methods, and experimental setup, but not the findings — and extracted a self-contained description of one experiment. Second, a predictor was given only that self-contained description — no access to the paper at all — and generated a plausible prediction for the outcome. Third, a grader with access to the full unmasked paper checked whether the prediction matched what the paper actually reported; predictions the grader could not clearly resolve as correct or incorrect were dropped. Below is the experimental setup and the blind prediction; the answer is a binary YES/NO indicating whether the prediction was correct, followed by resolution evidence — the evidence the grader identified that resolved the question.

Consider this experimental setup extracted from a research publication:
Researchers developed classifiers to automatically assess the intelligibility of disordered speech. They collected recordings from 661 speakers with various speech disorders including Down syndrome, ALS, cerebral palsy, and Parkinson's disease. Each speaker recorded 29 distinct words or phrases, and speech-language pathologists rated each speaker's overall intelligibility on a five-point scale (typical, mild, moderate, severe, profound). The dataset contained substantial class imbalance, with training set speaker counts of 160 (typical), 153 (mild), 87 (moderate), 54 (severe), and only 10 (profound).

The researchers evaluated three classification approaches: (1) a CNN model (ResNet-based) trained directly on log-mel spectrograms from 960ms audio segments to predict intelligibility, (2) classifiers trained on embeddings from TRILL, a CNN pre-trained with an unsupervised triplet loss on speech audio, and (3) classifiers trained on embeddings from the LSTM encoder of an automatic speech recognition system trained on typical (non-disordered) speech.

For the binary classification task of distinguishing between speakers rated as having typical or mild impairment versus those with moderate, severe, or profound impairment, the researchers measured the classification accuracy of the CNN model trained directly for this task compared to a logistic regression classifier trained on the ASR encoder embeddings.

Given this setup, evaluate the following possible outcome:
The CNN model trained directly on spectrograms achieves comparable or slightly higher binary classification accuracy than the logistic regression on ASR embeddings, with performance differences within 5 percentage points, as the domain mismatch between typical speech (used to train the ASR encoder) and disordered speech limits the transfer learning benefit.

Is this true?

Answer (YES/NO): NO